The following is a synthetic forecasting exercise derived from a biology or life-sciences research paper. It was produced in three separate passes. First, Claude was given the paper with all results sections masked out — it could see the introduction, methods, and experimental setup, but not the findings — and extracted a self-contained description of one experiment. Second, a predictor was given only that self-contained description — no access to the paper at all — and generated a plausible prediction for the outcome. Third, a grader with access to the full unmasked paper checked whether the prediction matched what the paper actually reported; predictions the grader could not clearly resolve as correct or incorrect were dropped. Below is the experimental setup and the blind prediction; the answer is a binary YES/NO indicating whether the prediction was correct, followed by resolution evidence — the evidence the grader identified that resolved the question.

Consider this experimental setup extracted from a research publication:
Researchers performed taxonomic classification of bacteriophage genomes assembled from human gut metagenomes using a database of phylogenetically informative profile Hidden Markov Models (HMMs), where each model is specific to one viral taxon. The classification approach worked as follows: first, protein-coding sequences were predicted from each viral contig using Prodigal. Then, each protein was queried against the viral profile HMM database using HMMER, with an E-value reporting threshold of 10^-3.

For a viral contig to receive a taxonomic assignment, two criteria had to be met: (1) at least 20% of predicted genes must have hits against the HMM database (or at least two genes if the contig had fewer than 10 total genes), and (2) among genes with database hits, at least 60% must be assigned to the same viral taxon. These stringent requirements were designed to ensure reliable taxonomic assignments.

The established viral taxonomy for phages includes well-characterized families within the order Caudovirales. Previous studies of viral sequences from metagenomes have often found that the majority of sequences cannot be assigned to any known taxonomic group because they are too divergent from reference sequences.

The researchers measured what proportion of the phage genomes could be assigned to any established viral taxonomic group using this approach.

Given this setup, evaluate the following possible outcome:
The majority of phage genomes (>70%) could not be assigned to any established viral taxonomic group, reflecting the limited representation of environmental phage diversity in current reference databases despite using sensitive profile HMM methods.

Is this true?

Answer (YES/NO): YES